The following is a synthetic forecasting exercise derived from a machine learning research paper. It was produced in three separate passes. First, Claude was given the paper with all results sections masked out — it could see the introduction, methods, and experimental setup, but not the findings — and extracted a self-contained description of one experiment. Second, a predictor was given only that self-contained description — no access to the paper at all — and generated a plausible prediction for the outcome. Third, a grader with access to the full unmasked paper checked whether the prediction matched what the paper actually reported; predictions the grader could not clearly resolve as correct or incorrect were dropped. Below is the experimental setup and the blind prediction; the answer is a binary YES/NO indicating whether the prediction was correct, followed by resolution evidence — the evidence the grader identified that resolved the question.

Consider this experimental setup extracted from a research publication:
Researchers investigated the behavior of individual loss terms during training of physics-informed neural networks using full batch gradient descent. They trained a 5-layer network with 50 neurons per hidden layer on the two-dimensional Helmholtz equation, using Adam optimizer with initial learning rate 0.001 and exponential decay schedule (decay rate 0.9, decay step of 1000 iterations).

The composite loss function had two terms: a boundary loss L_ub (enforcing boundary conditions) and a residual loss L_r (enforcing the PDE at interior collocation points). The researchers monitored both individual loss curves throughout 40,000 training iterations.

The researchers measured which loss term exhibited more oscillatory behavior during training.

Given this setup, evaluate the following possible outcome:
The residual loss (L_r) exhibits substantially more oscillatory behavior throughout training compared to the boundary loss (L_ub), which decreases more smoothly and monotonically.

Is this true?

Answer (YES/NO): YES